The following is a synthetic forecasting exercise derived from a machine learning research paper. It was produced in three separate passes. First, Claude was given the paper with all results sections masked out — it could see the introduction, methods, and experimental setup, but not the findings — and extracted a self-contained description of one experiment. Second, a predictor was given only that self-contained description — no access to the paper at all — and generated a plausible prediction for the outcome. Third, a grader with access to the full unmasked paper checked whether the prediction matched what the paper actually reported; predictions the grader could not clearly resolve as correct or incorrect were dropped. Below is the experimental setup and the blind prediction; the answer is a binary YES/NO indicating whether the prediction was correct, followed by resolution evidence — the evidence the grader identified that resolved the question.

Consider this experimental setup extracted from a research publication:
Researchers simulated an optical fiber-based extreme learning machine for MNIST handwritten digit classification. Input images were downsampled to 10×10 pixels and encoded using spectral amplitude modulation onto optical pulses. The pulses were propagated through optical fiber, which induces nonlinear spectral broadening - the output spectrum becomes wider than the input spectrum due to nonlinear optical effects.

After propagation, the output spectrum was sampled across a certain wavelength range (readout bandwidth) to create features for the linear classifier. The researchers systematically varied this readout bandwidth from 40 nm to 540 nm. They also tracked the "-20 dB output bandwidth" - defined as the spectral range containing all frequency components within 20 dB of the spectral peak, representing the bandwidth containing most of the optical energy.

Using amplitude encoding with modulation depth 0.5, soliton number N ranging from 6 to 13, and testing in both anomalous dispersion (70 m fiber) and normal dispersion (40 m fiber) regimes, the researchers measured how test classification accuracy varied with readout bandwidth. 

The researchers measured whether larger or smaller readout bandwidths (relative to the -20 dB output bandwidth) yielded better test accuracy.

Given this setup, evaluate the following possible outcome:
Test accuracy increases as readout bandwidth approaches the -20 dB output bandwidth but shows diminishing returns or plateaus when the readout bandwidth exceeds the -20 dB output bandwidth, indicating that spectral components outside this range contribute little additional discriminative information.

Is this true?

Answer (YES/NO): NO